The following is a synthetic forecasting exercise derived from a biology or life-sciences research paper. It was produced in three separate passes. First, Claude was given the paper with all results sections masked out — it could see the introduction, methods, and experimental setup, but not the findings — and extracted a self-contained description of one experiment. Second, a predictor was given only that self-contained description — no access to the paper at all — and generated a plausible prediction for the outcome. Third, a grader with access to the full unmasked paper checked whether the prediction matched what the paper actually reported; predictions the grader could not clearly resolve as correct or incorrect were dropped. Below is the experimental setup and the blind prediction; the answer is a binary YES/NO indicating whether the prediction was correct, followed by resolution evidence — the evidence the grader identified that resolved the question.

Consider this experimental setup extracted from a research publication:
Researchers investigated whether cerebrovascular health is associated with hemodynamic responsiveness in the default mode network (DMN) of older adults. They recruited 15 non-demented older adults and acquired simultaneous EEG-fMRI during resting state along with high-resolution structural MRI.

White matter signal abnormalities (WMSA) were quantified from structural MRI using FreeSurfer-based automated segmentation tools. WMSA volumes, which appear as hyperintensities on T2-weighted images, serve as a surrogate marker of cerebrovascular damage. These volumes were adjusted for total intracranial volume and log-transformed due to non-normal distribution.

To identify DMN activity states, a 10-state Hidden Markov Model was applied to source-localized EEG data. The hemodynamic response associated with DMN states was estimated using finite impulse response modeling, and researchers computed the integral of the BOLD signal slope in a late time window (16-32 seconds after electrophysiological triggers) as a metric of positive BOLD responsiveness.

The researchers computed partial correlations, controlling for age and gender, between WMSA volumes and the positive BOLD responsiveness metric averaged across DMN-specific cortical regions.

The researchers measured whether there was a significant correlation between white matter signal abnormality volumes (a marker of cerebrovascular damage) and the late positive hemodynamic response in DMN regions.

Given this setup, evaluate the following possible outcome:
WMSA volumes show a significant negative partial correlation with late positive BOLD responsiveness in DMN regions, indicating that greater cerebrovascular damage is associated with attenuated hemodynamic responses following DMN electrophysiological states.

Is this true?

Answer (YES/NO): YES